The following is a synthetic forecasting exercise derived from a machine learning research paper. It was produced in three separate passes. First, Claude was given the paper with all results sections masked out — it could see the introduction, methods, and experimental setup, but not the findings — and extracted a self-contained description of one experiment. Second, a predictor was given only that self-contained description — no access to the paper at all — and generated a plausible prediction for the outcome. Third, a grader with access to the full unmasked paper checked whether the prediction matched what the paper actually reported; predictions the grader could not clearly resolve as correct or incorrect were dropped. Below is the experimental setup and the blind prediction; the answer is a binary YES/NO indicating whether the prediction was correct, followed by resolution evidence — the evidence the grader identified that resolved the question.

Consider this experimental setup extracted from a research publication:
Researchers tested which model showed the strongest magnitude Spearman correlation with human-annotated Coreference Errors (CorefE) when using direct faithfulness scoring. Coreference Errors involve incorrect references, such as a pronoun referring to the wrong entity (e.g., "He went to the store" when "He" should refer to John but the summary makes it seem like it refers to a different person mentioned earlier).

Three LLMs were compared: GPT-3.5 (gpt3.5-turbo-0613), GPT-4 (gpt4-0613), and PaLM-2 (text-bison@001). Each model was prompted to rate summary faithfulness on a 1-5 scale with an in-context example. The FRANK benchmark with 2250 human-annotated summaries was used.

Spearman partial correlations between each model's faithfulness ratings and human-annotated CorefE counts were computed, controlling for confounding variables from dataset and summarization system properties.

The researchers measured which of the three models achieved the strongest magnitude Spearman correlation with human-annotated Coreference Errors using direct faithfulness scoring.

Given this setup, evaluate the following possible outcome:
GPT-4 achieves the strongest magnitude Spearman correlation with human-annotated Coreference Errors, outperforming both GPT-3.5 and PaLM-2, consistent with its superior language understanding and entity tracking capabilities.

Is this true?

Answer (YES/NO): NO